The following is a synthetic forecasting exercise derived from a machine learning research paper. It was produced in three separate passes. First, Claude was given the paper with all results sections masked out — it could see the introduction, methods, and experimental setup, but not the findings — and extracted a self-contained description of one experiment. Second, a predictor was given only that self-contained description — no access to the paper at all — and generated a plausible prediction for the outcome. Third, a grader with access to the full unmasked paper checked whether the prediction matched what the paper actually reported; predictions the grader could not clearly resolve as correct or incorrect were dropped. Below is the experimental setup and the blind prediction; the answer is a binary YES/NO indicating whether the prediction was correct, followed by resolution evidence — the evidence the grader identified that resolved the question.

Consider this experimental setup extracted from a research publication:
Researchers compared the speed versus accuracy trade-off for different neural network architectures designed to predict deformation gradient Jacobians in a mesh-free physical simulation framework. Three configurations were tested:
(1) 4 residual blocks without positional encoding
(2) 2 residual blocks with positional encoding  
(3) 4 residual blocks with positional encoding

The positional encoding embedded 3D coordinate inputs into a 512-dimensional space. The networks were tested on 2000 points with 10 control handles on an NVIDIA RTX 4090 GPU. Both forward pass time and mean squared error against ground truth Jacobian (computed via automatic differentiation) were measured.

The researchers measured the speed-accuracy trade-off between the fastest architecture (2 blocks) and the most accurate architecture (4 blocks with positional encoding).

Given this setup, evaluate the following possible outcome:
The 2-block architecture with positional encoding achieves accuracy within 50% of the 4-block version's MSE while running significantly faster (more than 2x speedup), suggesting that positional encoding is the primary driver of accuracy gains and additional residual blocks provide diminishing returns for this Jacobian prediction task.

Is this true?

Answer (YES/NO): NO